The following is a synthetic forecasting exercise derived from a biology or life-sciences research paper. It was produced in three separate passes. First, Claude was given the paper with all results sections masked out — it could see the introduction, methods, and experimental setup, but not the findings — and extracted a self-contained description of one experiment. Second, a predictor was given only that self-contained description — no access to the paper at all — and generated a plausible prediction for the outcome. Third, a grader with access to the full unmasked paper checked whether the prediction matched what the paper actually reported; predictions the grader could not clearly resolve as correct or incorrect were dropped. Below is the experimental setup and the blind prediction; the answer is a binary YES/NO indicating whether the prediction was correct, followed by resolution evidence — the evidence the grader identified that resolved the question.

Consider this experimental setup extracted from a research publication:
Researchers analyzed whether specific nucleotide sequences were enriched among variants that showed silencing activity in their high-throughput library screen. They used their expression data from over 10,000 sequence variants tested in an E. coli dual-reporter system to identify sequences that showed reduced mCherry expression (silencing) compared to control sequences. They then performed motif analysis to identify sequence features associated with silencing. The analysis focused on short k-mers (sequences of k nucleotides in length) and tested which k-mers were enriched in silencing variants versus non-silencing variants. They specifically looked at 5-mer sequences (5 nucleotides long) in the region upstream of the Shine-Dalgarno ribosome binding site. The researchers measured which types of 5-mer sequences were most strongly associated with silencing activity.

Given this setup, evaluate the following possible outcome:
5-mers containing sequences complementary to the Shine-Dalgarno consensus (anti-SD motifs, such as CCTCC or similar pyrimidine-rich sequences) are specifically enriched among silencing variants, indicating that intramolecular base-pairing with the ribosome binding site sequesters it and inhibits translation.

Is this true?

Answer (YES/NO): YES